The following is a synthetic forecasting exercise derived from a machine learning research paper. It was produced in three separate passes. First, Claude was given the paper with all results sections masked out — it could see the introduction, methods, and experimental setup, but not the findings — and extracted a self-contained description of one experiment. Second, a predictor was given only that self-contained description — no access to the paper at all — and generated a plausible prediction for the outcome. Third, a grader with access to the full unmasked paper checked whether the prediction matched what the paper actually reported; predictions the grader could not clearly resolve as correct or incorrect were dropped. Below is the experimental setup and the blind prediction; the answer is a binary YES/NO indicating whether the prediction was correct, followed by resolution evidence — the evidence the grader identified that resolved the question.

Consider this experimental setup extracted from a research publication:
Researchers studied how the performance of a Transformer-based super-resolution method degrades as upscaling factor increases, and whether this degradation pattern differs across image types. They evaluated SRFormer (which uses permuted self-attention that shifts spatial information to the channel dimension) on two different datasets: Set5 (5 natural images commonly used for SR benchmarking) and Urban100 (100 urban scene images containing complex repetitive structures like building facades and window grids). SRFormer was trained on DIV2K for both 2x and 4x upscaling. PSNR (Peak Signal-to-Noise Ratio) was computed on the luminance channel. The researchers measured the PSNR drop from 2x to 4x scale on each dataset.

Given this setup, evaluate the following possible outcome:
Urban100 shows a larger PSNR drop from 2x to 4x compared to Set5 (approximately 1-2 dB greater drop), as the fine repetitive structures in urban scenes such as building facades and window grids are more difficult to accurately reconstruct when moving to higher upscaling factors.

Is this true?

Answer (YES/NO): NO